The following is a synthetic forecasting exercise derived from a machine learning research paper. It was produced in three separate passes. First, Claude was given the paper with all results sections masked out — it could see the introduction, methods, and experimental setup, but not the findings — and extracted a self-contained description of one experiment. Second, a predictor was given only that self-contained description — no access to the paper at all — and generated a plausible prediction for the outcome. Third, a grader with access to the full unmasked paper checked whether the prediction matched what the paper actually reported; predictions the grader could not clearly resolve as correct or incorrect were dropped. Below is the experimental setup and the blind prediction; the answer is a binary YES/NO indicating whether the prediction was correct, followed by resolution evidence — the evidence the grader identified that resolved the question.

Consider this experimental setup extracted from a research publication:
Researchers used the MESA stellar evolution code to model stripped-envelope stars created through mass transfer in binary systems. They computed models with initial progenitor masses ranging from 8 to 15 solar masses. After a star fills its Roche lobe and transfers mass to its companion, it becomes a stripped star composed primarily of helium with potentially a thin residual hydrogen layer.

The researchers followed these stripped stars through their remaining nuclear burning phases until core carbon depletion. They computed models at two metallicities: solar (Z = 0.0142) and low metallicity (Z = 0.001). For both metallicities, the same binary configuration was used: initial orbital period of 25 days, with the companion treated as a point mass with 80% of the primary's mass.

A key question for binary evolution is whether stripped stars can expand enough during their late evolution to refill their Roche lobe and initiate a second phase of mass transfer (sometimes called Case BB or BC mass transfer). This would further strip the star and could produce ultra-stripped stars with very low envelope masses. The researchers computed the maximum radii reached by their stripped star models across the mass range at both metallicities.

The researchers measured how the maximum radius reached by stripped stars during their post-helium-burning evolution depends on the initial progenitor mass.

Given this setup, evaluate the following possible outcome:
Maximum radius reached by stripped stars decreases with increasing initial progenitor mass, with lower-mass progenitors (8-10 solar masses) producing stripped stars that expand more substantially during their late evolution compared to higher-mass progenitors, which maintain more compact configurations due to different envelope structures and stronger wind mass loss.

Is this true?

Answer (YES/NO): YES